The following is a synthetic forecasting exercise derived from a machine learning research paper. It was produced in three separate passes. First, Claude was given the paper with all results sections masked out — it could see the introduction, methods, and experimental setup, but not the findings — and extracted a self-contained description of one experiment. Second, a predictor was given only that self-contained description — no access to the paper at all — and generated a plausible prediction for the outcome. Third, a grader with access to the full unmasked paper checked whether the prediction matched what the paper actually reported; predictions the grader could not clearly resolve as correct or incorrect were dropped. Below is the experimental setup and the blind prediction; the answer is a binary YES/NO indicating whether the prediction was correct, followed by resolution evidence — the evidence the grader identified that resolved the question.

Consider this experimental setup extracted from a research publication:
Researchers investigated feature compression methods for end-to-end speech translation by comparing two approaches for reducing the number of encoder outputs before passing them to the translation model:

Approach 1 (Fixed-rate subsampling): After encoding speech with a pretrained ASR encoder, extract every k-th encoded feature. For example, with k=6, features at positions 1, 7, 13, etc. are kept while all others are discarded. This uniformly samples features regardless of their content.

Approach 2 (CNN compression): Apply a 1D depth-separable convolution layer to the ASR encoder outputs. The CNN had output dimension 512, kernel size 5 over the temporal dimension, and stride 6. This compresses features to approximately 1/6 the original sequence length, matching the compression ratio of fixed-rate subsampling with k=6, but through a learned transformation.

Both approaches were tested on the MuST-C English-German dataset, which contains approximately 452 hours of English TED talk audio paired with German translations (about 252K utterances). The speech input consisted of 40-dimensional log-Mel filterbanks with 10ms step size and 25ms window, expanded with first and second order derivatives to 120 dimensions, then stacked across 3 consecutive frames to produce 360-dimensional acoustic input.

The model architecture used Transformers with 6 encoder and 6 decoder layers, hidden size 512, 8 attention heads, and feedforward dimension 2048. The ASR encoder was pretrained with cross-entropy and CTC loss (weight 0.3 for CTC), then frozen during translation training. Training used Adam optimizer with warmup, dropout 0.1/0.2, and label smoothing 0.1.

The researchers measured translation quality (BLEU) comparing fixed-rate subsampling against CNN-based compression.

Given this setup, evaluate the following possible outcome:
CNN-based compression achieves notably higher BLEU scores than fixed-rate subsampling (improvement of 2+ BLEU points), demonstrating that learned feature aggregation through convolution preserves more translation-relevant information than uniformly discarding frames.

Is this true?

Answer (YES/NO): NO